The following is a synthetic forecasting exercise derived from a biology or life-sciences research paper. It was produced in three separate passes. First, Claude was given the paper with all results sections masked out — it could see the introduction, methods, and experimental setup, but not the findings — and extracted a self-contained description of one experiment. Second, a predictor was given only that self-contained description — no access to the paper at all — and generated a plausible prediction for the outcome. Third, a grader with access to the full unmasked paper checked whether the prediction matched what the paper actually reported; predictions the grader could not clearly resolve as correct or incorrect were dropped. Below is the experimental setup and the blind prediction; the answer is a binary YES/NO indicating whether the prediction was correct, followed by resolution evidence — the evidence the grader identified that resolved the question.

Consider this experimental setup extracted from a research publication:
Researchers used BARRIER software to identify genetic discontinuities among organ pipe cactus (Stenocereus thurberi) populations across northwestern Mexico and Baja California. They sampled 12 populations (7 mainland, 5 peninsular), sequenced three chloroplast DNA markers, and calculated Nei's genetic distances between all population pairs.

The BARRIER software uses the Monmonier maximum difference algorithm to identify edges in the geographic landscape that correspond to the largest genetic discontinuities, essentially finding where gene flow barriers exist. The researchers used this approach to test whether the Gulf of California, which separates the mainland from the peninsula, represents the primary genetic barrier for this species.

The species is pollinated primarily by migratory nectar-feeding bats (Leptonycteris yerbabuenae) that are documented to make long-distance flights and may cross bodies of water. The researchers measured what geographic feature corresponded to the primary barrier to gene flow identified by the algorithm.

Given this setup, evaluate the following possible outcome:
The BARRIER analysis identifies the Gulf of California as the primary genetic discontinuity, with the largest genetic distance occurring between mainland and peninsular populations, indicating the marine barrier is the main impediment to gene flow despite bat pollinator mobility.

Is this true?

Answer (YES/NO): YES